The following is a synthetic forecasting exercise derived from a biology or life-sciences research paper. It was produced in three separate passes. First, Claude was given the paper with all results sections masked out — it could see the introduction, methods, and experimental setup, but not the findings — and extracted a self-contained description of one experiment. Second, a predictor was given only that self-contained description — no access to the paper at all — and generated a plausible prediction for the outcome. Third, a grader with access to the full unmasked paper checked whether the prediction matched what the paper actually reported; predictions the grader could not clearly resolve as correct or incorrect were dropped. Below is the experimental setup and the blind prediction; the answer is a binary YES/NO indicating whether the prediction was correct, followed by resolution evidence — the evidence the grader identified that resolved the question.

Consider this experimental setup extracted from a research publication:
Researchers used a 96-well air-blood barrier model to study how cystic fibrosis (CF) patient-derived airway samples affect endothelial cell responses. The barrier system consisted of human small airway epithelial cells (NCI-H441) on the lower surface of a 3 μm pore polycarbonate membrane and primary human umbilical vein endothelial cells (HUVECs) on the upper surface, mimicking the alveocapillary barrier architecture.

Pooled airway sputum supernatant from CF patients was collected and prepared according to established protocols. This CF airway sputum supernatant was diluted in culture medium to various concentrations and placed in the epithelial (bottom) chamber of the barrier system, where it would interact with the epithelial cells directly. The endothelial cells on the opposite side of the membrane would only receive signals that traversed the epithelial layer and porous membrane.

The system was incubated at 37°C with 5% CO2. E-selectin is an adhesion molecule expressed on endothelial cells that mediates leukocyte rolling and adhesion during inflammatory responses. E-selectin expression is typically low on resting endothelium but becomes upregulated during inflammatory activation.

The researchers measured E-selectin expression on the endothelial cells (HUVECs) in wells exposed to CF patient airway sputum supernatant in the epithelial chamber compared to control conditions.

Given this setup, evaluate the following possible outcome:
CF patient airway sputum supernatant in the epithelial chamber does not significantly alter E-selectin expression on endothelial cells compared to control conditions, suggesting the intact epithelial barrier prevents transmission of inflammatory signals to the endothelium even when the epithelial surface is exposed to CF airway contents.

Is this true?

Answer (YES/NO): NO